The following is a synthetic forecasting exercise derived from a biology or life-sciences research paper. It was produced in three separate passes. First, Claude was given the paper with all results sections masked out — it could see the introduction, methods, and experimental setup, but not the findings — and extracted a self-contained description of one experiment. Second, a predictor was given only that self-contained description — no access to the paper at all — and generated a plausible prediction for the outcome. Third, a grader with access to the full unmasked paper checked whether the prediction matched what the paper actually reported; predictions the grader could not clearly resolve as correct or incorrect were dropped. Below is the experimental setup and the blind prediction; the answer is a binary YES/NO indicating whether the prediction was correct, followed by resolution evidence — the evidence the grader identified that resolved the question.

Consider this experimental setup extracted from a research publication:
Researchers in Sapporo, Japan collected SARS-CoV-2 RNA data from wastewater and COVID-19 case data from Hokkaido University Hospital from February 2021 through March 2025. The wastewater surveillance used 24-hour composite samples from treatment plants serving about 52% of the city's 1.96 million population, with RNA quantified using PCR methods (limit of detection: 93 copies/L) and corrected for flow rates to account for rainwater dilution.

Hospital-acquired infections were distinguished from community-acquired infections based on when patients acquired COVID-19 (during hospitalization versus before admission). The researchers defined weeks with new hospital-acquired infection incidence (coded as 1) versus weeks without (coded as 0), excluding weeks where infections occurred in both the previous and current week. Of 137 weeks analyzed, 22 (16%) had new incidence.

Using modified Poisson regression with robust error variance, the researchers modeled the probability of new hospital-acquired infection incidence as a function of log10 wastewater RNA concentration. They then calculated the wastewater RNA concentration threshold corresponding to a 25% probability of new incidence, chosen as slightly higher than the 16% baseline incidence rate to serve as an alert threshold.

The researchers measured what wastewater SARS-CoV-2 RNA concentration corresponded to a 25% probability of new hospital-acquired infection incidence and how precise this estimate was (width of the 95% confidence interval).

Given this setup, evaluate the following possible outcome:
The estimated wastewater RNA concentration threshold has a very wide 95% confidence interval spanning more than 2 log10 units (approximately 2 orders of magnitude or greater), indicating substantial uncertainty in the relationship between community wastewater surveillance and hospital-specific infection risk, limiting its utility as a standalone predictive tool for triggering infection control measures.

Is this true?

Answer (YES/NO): NO